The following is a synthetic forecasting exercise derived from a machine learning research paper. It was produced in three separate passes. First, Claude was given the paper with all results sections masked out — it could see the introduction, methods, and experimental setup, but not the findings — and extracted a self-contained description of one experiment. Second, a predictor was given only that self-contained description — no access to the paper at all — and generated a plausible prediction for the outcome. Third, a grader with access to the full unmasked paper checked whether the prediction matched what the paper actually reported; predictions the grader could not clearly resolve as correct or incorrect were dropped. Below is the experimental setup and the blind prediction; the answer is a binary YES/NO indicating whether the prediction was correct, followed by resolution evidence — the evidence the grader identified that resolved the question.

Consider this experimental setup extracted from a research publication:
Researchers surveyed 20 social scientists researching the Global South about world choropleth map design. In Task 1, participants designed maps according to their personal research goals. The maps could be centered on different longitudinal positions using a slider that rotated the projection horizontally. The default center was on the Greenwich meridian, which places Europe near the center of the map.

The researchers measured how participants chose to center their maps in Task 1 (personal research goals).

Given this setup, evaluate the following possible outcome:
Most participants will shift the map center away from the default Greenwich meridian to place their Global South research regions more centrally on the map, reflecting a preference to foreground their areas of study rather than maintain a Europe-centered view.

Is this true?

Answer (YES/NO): NO